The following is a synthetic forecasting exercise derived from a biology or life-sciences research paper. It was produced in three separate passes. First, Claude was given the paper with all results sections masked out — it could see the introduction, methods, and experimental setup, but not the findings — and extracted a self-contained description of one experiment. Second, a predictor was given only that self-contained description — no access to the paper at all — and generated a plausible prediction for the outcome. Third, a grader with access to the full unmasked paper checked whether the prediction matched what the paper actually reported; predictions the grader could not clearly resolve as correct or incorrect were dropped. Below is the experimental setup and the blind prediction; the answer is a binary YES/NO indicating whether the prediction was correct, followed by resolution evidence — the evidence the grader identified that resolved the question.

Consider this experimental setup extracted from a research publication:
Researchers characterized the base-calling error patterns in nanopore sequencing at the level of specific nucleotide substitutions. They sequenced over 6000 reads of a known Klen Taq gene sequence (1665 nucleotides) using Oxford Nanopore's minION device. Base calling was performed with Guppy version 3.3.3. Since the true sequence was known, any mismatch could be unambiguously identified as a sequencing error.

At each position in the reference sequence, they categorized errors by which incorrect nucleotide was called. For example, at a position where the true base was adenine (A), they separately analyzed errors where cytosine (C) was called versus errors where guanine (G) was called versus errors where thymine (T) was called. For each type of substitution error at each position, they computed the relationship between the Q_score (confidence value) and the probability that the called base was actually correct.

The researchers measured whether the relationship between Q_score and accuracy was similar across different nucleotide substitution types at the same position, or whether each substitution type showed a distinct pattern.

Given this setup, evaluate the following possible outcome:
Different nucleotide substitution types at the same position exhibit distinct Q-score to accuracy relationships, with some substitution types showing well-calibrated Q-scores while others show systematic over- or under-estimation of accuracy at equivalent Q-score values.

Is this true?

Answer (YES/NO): YES